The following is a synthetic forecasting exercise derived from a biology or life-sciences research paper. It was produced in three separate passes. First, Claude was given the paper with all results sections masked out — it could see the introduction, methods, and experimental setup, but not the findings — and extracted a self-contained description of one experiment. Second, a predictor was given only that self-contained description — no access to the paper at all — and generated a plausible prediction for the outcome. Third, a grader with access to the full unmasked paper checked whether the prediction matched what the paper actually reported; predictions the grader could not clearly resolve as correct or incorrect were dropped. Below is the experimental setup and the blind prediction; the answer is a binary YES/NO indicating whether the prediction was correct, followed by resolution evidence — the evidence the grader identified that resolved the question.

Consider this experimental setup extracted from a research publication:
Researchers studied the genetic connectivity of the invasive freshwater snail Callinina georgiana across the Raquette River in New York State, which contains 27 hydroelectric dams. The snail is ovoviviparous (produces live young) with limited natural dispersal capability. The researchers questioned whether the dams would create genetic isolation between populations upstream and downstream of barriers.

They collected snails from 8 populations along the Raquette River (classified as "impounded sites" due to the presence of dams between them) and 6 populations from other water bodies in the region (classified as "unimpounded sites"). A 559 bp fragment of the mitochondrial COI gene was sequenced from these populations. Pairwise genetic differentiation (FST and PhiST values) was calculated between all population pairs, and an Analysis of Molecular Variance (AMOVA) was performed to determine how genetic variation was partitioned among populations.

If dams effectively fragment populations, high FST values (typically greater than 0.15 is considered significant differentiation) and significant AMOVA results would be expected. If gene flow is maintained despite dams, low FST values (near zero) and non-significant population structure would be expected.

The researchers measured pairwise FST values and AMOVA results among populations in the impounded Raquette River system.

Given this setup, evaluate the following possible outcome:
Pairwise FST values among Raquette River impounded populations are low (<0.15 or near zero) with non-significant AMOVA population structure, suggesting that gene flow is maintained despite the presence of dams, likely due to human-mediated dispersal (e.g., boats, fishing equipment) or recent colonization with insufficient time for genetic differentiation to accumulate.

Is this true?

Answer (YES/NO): NO